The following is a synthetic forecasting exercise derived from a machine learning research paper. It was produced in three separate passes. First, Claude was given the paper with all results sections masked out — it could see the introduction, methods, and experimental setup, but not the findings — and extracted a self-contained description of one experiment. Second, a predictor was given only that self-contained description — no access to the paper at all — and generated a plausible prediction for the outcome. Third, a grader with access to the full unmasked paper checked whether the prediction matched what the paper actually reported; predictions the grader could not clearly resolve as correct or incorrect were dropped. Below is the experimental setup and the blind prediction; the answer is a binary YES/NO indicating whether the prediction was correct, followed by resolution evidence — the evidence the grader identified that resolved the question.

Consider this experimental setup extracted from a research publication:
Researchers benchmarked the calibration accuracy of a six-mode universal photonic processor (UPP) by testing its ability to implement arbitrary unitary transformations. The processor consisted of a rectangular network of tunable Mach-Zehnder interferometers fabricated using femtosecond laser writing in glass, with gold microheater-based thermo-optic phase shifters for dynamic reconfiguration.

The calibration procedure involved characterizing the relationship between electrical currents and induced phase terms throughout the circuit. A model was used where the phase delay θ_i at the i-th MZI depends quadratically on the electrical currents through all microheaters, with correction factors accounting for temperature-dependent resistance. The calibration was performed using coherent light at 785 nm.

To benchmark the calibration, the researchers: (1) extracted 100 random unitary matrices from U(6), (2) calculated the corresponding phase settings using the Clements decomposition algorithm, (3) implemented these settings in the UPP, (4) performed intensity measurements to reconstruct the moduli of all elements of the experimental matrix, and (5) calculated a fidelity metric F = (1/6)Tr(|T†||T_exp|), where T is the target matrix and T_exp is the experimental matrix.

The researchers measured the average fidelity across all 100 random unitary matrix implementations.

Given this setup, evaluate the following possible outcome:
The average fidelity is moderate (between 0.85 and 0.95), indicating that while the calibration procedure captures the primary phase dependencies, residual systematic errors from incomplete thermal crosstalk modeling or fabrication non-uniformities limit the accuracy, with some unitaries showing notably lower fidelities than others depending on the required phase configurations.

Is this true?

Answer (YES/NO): NO